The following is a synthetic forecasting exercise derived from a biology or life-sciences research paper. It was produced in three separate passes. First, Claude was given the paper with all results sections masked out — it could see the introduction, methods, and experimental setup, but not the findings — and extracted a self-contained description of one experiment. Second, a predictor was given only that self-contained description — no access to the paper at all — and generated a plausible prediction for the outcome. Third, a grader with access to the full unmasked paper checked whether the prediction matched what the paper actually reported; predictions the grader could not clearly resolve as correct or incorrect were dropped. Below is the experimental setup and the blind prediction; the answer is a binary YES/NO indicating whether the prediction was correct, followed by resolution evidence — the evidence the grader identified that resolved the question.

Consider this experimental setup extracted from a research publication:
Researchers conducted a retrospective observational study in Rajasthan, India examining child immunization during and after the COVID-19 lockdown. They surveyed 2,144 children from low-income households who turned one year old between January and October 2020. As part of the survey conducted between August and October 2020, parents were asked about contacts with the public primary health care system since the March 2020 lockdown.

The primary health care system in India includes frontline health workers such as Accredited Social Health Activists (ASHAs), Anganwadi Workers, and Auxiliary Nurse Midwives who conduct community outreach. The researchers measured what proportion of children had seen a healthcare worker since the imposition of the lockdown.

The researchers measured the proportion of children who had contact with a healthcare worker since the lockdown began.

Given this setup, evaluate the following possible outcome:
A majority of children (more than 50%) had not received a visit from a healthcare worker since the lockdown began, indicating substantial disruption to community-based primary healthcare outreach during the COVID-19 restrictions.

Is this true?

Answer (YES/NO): NO